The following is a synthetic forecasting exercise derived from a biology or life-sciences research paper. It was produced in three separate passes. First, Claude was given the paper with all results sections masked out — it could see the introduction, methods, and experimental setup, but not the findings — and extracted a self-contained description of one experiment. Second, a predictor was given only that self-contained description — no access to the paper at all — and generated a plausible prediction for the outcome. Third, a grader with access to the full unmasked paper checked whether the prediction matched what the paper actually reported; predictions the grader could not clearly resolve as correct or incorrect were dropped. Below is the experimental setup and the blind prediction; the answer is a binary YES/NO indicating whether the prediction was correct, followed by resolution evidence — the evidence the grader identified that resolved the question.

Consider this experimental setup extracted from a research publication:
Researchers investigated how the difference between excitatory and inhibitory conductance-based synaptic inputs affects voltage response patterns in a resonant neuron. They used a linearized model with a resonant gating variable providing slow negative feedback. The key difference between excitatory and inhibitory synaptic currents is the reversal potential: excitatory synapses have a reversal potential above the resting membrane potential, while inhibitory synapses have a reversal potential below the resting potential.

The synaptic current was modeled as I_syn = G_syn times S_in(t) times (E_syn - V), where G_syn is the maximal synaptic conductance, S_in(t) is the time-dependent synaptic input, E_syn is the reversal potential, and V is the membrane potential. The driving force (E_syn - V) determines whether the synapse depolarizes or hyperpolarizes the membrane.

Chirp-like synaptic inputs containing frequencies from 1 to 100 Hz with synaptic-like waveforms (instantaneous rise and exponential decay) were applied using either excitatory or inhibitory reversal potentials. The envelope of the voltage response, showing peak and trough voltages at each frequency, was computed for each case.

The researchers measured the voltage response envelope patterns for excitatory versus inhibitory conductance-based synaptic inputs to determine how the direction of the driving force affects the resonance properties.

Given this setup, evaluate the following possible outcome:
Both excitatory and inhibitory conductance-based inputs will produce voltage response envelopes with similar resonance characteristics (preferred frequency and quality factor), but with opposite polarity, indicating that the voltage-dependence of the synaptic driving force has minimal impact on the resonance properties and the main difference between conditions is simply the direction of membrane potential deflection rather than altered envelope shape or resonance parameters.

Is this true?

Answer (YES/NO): NO